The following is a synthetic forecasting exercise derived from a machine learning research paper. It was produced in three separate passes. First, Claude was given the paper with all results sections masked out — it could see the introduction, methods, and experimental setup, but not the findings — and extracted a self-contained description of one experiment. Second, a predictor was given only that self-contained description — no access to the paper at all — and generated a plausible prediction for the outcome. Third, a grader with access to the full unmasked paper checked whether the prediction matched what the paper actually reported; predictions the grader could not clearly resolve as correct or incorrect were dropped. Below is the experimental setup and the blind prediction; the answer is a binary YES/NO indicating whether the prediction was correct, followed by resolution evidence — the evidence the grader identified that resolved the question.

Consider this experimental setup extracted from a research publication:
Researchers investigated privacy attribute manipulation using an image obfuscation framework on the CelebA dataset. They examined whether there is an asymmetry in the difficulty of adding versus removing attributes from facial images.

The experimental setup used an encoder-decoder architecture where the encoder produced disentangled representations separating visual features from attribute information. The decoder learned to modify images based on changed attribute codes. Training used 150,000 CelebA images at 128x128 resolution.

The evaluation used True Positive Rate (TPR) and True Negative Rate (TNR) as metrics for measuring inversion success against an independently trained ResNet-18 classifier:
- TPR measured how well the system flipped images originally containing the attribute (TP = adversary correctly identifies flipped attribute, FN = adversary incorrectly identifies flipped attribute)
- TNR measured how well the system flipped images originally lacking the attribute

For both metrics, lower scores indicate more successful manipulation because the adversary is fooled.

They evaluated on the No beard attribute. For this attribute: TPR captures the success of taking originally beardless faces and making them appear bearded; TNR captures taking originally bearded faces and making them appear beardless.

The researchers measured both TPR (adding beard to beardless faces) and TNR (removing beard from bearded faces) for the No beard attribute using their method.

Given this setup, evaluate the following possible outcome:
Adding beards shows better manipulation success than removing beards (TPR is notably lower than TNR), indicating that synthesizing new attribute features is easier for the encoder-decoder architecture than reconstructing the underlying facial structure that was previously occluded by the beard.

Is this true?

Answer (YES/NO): YES